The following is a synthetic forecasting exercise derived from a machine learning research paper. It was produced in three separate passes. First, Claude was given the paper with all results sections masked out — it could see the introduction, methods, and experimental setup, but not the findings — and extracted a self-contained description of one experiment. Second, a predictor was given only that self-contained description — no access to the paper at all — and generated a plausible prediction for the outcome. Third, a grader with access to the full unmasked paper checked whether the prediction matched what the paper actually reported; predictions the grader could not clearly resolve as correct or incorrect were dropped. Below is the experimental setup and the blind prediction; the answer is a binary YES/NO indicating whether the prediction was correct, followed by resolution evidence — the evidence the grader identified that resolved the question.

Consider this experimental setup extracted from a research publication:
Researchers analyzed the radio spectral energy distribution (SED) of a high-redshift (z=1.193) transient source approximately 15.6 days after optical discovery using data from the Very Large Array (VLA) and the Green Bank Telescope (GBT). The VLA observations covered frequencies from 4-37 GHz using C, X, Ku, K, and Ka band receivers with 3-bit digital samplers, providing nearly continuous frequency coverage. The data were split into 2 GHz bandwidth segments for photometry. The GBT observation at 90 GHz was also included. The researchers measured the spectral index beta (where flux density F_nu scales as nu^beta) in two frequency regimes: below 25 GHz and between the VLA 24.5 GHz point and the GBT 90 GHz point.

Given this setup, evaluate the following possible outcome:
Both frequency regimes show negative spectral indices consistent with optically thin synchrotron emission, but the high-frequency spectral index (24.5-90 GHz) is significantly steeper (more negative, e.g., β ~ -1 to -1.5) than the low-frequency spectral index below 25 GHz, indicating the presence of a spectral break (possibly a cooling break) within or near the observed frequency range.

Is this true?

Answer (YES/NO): NO